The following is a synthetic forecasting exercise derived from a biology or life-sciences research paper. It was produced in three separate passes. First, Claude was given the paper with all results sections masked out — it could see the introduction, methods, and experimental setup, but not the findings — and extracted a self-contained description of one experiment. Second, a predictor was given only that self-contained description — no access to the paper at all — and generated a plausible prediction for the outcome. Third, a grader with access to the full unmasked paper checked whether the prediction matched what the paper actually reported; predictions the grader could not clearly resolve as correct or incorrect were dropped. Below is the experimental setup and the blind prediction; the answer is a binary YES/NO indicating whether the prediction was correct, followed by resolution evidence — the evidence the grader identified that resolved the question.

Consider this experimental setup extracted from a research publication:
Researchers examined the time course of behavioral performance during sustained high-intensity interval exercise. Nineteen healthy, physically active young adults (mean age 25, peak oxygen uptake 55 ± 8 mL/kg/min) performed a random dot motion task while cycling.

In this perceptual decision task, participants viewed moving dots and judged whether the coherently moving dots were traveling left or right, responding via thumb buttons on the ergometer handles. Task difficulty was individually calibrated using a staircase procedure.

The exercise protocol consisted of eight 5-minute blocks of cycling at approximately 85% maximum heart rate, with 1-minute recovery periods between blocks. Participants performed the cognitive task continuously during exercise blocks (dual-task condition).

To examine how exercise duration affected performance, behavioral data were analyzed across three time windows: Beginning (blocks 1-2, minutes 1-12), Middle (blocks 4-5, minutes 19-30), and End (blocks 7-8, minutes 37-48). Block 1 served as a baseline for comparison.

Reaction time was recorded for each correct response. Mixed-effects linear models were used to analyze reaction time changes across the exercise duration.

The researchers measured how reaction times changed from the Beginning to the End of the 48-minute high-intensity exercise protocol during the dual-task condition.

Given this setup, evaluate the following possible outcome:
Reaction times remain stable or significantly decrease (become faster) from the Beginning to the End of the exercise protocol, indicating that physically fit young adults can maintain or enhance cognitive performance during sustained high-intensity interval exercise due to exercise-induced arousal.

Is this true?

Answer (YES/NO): YES